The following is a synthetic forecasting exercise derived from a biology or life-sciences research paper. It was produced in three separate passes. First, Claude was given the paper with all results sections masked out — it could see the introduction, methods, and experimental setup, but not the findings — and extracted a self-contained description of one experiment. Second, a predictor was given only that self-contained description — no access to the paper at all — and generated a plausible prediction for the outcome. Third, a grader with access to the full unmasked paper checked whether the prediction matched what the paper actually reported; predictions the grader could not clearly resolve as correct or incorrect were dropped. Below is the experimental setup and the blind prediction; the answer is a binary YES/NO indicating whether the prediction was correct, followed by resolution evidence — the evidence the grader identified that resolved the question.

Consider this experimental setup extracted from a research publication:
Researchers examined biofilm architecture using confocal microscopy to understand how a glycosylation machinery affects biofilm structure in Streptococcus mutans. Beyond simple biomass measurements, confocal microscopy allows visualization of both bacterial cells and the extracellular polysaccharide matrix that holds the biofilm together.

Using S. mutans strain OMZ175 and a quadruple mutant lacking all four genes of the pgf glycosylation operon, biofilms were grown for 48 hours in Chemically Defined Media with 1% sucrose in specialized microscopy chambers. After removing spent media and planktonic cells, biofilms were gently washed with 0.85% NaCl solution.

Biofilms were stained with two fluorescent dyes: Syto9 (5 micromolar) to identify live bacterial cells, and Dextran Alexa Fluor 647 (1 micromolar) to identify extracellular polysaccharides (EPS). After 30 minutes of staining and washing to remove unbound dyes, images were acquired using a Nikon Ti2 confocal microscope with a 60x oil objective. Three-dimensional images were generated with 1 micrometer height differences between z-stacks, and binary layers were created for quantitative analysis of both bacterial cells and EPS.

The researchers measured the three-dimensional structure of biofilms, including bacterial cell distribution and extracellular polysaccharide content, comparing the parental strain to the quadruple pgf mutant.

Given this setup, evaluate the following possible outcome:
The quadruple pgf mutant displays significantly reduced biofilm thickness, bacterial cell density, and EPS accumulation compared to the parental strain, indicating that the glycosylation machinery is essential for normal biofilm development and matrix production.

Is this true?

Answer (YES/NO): YES